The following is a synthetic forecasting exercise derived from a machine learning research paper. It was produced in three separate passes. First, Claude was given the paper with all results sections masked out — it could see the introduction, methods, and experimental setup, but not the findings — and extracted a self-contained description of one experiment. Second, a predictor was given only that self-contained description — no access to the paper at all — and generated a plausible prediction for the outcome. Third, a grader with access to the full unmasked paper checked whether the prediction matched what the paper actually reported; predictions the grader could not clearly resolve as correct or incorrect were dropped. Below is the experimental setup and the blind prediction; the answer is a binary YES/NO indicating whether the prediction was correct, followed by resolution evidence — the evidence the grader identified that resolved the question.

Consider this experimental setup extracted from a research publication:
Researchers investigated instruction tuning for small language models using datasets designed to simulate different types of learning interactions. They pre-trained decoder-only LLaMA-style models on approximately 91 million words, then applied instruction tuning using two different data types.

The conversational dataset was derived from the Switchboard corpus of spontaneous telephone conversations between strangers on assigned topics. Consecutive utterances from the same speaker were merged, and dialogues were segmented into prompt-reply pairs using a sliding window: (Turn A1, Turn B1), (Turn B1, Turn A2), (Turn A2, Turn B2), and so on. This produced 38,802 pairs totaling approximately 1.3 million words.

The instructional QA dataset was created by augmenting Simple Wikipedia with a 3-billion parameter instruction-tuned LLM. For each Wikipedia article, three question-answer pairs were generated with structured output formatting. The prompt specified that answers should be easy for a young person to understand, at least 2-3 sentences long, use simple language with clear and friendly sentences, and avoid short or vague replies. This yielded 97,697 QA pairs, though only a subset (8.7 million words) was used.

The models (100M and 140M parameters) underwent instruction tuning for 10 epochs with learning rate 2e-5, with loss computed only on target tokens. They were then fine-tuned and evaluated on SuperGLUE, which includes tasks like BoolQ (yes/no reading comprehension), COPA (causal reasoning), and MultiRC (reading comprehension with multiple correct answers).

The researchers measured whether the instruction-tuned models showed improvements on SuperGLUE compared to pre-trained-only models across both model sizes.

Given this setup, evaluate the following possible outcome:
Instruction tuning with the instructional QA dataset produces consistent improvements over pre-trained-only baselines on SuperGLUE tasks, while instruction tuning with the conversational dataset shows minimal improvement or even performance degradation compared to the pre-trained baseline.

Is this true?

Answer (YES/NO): NO